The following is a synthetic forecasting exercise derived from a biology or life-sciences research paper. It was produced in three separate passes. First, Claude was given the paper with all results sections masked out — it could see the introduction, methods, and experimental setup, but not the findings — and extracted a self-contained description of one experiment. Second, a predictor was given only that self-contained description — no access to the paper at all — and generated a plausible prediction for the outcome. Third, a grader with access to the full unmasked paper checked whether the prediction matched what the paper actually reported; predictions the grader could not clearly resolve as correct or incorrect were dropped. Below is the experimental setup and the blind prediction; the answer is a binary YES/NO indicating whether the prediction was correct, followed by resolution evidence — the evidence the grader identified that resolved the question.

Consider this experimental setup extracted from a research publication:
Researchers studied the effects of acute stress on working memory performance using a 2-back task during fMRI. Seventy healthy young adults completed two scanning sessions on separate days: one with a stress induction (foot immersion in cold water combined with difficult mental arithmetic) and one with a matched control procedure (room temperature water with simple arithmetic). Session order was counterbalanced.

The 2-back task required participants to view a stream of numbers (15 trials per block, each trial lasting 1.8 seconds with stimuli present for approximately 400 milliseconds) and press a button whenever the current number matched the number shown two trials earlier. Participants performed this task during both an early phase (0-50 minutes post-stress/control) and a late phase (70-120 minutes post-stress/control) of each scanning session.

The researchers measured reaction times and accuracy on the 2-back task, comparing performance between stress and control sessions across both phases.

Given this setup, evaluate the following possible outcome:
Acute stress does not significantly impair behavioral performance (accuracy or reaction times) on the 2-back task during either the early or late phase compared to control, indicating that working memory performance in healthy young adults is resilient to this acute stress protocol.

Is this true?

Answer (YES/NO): YES